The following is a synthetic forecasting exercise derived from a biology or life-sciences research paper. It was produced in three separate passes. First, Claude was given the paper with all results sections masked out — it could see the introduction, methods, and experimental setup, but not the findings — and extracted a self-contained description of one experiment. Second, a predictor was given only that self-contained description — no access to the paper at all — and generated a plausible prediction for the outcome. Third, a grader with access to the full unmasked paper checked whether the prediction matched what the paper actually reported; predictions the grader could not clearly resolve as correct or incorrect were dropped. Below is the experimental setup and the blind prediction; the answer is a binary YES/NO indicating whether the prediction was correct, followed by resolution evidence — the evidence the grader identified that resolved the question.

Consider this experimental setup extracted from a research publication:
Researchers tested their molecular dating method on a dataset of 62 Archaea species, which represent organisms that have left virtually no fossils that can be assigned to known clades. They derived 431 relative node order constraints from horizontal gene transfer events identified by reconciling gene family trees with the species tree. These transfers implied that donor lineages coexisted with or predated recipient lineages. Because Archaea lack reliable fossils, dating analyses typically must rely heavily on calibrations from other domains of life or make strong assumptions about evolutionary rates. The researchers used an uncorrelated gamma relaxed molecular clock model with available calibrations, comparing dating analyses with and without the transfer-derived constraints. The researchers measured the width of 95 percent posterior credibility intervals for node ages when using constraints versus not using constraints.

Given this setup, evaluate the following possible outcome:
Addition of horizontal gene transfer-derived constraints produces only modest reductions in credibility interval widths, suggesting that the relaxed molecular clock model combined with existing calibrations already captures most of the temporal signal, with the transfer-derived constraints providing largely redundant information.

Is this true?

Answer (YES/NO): NO